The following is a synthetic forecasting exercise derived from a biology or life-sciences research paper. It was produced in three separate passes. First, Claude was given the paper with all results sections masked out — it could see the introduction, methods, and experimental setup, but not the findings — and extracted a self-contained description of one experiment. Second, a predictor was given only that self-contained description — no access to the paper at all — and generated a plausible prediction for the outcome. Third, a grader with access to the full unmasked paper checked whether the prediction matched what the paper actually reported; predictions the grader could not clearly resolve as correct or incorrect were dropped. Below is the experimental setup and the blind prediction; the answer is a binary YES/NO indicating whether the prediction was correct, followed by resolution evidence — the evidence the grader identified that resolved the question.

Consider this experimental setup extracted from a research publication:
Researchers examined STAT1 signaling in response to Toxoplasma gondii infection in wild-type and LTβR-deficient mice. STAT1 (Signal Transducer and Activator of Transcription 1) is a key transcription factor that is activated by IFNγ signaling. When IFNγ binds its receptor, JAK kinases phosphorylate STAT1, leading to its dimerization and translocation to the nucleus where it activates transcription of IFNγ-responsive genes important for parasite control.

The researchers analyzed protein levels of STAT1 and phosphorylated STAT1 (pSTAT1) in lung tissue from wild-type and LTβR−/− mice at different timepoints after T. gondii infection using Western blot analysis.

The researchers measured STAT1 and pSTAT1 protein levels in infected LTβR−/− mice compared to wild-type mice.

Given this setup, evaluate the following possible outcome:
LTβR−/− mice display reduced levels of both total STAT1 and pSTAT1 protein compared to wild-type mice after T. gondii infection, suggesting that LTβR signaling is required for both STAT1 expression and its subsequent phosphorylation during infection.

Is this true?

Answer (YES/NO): YES